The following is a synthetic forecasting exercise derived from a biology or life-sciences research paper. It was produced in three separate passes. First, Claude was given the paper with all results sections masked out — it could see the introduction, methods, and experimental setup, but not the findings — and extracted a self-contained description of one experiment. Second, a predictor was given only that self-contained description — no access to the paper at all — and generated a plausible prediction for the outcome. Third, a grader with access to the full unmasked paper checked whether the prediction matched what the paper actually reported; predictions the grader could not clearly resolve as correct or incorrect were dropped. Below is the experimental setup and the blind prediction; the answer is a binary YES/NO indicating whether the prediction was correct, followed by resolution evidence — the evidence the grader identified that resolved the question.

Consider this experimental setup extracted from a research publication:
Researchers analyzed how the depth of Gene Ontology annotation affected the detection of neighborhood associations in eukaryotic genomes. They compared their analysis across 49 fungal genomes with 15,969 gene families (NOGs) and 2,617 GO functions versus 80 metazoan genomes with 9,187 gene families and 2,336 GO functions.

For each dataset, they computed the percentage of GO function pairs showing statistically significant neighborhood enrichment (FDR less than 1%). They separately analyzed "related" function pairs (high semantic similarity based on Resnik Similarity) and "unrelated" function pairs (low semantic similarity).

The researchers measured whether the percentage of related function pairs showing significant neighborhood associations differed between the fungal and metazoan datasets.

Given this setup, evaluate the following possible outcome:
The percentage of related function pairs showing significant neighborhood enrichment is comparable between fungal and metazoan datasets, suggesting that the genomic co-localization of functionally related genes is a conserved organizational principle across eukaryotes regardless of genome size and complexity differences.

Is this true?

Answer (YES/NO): NO